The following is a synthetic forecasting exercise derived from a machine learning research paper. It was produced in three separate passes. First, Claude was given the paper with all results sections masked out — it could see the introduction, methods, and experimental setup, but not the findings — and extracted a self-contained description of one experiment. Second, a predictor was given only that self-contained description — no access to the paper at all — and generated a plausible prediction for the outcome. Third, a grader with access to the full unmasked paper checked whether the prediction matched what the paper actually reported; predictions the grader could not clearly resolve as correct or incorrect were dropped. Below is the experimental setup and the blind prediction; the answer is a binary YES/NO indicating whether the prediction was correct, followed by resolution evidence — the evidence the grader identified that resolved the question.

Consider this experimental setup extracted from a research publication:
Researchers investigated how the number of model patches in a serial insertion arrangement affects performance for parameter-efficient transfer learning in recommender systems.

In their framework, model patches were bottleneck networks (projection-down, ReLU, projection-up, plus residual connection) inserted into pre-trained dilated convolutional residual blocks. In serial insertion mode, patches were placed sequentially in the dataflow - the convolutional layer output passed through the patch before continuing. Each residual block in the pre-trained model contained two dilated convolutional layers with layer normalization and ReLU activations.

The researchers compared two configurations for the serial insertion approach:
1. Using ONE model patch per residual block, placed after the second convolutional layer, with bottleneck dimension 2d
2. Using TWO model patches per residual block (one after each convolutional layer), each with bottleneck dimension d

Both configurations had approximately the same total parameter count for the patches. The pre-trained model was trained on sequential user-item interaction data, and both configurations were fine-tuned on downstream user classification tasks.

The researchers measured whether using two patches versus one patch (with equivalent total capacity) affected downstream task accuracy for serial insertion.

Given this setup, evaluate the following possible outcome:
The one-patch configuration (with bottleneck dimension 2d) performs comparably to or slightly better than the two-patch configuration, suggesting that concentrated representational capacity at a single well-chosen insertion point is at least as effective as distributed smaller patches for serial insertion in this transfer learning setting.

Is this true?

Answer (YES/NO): YES